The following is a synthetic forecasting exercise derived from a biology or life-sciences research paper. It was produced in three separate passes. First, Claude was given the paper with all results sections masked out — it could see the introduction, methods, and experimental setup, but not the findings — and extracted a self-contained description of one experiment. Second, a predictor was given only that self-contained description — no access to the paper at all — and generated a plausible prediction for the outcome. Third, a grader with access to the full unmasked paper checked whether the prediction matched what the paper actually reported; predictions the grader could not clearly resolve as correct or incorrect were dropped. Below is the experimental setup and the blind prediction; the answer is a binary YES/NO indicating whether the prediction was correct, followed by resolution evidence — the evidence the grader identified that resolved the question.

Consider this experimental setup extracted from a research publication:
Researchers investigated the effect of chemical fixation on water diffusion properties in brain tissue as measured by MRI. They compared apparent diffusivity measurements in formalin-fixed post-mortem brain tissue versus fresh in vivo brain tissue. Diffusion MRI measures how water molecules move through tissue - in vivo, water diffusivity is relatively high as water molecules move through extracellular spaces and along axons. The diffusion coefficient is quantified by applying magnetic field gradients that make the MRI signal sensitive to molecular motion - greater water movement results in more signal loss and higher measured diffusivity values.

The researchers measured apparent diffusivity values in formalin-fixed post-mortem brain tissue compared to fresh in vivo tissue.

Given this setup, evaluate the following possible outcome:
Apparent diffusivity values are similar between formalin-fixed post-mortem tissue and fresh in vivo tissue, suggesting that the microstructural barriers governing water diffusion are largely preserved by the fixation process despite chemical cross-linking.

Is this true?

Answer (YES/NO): NO